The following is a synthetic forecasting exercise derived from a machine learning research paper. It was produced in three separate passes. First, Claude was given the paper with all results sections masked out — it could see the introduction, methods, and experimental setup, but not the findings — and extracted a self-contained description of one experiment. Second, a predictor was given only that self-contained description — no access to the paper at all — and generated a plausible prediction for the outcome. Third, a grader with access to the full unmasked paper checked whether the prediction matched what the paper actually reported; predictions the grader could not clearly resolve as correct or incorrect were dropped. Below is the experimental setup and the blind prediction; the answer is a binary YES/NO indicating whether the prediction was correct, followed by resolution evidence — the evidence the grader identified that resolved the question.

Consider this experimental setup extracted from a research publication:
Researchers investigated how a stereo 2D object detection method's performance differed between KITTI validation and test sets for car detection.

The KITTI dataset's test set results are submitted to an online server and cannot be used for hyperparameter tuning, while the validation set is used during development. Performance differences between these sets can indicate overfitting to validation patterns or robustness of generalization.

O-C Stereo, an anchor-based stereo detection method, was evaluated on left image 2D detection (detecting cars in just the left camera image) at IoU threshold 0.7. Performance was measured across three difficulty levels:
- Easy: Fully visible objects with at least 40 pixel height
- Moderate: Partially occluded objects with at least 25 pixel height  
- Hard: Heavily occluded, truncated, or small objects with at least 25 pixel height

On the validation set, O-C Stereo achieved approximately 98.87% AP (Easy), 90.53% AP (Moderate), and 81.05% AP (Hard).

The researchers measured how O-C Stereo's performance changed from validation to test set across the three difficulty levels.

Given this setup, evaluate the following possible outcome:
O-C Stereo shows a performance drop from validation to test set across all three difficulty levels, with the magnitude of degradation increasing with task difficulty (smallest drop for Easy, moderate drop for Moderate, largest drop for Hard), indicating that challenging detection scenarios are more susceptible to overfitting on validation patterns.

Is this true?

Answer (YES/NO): YES